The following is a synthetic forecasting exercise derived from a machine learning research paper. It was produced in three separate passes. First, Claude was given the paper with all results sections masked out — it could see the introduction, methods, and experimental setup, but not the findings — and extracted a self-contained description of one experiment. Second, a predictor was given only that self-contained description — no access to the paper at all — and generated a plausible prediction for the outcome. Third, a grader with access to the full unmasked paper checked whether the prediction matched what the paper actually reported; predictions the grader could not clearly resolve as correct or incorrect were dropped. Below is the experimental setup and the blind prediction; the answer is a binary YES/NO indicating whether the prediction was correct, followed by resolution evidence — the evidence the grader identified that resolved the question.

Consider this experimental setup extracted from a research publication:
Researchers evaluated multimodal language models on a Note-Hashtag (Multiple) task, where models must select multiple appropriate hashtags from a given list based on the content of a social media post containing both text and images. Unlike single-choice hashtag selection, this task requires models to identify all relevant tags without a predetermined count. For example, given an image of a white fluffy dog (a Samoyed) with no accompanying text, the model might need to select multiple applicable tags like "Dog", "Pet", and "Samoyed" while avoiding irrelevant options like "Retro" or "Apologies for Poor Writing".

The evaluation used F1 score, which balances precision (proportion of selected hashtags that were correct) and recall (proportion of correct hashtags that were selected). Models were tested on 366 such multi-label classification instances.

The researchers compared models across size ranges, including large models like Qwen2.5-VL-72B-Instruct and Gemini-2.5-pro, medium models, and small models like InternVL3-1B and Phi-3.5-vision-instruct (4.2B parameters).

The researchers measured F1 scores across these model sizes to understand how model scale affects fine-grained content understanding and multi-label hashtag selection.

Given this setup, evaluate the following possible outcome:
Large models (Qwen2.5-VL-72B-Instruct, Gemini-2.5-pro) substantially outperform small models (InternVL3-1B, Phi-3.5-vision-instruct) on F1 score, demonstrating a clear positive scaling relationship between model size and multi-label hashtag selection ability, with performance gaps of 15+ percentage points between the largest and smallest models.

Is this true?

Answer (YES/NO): YES